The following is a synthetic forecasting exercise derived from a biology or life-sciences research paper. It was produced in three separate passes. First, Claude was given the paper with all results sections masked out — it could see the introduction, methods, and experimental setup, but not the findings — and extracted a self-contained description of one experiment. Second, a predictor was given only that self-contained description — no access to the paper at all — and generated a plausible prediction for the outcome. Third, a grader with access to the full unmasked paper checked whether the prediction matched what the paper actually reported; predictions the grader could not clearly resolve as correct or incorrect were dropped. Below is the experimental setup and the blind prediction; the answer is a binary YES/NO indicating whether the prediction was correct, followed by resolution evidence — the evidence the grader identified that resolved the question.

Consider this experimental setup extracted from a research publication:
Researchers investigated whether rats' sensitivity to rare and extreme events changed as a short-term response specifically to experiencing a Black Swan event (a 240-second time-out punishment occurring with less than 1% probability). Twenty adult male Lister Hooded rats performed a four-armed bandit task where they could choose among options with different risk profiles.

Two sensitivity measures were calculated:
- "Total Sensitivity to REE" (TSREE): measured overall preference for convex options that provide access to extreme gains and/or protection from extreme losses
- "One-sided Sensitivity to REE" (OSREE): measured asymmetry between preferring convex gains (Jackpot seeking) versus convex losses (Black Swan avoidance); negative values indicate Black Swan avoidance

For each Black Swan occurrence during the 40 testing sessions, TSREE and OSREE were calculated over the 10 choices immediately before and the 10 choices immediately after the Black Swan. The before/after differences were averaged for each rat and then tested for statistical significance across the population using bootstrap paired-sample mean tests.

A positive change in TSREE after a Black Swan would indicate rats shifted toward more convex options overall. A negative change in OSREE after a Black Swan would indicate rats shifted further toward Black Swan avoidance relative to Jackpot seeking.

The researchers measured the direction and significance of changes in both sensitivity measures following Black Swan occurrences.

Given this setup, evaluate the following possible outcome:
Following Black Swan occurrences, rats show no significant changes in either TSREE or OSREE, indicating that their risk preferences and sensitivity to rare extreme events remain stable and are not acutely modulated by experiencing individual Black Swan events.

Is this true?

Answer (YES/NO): NO